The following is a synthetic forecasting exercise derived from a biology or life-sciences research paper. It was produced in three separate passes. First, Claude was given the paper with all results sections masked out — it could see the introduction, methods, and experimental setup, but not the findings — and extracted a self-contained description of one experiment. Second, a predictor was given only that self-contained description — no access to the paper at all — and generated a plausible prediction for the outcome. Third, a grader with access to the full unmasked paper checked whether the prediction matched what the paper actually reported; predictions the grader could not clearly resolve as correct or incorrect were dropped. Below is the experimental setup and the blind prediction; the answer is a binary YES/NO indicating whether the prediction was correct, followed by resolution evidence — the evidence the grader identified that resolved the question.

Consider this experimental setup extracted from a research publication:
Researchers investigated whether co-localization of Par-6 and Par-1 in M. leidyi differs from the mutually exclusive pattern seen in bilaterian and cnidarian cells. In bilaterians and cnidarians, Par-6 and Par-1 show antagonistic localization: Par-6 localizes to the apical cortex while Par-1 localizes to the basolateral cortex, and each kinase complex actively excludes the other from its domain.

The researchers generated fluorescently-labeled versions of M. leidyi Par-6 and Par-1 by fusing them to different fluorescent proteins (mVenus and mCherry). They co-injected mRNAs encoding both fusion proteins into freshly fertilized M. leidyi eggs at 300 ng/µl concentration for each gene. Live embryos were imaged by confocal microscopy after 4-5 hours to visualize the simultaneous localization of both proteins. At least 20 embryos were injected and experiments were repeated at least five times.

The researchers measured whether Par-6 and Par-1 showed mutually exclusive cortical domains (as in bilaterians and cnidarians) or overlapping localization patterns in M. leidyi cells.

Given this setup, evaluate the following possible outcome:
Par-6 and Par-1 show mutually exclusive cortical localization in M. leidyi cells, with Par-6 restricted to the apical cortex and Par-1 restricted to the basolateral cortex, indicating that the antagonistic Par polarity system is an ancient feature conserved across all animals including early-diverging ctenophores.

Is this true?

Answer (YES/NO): NO